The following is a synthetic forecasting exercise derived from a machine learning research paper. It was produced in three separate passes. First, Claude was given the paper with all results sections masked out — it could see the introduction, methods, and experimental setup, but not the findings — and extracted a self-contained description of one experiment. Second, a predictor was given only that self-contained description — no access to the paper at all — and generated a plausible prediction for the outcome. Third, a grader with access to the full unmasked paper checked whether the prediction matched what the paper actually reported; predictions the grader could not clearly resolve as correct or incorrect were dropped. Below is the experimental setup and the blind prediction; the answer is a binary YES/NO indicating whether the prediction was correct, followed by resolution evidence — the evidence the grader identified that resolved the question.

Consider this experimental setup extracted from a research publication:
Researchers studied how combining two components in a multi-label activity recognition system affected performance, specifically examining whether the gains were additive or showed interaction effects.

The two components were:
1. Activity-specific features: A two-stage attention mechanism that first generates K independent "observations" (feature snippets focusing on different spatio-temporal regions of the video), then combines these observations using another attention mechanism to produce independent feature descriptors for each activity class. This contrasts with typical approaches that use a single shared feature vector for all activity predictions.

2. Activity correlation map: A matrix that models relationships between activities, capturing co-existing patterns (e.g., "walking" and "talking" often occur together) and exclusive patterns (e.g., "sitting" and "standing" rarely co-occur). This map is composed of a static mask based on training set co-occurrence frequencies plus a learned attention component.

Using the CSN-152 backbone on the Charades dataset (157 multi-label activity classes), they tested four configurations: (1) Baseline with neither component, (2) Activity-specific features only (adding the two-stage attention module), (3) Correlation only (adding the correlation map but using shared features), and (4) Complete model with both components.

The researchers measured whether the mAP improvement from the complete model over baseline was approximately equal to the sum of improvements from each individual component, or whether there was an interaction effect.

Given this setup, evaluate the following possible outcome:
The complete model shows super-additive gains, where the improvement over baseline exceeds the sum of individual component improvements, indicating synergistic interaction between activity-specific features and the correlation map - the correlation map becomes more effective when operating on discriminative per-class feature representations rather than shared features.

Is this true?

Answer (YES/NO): YES